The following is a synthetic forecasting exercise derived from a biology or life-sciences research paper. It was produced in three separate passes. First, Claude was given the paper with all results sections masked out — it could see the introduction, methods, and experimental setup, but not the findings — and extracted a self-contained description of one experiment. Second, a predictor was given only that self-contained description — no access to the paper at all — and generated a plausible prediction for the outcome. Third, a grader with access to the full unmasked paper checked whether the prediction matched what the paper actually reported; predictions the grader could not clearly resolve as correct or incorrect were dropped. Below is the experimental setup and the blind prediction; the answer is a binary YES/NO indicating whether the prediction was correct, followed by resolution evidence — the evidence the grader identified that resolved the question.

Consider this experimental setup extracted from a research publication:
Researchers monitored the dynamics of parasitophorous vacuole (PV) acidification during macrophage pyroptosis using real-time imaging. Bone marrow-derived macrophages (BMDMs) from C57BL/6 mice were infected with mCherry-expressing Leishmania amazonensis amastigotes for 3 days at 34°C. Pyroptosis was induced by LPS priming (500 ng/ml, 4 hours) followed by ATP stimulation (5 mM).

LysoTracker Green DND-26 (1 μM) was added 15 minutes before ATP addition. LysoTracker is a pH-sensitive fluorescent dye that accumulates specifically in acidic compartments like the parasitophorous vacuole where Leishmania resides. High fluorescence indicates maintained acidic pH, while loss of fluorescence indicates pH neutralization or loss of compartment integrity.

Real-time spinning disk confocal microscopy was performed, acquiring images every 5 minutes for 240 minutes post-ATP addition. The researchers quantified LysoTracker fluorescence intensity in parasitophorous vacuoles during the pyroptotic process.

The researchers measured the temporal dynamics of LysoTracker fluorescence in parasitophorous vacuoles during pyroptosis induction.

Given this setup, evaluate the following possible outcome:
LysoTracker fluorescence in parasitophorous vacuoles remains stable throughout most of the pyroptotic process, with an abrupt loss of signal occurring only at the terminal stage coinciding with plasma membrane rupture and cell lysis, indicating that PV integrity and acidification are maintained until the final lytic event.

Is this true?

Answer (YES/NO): NO